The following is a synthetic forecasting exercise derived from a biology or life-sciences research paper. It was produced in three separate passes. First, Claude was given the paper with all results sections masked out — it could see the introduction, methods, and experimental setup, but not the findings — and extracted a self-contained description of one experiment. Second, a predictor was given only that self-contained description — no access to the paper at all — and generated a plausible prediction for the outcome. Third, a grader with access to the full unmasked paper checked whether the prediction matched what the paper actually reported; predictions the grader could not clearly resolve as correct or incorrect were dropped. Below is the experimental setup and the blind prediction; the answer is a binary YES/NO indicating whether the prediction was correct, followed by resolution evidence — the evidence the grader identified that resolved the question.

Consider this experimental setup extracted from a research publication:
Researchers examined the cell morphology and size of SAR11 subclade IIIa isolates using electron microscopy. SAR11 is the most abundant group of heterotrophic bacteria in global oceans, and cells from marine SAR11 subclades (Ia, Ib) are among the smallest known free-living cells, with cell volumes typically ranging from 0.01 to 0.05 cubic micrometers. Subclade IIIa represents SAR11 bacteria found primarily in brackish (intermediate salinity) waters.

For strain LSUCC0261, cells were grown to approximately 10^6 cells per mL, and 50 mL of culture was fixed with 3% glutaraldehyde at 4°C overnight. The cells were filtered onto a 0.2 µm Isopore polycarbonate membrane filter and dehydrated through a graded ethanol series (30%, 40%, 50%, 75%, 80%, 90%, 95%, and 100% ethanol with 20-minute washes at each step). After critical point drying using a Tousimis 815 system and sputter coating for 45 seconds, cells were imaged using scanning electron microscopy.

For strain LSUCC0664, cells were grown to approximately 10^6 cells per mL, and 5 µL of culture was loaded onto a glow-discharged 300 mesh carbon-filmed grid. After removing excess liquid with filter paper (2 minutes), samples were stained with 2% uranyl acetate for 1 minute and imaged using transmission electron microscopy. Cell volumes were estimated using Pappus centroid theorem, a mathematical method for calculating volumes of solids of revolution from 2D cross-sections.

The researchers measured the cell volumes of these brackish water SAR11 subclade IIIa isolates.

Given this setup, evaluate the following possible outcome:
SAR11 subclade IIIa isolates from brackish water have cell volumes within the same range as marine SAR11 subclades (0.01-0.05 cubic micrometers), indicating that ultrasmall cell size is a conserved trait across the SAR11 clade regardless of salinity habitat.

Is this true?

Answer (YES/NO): YES